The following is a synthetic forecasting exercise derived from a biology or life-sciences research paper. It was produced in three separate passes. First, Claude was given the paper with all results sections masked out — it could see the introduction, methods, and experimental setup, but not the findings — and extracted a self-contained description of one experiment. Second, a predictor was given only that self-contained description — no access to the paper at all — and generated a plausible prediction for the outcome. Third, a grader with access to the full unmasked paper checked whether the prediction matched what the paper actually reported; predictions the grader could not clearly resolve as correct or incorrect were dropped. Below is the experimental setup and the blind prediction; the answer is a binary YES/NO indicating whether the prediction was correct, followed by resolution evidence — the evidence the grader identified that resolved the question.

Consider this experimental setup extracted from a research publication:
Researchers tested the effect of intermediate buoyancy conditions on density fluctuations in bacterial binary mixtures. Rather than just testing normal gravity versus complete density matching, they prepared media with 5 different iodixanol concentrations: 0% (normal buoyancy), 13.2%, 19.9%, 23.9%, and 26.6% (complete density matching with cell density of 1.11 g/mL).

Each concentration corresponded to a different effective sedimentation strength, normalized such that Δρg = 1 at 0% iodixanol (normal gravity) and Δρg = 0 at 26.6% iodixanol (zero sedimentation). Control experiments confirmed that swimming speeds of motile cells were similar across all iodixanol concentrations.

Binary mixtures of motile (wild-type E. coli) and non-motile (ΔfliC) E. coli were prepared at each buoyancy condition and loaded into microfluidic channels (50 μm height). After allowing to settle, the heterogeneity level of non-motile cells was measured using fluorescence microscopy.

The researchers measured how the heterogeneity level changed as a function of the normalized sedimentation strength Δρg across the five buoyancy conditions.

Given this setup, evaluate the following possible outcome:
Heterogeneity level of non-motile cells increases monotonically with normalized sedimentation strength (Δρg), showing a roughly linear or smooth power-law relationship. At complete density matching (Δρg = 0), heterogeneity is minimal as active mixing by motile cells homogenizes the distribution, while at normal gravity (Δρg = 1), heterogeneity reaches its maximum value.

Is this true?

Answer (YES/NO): YES